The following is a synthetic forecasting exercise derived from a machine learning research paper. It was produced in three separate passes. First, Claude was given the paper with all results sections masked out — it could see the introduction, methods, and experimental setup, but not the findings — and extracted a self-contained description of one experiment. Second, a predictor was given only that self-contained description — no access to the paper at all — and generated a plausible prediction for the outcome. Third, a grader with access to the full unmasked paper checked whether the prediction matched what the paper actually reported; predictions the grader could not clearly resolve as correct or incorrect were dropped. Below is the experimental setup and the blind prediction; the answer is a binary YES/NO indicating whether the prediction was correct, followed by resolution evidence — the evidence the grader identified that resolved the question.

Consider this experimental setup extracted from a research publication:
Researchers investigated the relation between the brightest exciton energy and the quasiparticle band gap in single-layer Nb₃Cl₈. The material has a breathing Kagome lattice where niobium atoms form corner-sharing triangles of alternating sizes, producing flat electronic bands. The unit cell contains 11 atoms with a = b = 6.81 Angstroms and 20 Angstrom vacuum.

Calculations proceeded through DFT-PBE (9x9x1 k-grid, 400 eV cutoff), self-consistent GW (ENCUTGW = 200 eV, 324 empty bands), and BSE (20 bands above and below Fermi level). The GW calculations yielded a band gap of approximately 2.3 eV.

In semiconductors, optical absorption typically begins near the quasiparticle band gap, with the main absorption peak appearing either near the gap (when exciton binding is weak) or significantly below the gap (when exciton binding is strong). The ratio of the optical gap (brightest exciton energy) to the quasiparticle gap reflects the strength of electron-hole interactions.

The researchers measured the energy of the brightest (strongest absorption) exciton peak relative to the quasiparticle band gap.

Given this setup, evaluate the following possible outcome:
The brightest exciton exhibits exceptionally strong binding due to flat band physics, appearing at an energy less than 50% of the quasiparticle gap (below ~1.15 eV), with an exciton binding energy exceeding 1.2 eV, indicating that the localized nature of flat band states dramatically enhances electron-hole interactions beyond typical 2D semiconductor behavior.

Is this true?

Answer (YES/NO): NO